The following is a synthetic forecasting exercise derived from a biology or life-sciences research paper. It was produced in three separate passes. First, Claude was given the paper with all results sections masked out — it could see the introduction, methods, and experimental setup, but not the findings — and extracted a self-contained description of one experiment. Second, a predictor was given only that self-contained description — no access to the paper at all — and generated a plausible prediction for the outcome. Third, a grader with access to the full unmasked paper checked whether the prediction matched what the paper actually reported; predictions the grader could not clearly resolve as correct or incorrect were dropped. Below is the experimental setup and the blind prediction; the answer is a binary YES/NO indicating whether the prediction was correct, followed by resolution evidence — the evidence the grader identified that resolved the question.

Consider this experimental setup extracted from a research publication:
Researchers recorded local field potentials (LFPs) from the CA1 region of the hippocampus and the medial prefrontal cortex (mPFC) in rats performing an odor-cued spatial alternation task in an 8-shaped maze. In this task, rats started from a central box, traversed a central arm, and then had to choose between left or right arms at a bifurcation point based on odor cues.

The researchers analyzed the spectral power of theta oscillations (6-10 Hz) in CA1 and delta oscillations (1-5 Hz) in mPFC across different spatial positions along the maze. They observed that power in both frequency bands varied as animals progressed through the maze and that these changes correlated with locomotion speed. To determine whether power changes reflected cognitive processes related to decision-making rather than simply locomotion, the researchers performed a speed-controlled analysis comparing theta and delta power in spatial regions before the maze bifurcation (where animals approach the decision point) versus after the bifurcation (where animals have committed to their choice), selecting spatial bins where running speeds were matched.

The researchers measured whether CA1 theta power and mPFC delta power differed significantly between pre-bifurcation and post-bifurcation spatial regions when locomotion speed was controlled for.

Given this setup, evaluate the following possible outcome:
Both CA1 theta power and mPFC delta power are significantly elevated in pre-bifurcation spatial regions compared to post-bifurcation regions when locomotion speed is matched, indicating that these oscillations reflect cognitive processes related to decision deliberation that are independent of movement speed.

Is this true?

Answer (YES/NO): NO